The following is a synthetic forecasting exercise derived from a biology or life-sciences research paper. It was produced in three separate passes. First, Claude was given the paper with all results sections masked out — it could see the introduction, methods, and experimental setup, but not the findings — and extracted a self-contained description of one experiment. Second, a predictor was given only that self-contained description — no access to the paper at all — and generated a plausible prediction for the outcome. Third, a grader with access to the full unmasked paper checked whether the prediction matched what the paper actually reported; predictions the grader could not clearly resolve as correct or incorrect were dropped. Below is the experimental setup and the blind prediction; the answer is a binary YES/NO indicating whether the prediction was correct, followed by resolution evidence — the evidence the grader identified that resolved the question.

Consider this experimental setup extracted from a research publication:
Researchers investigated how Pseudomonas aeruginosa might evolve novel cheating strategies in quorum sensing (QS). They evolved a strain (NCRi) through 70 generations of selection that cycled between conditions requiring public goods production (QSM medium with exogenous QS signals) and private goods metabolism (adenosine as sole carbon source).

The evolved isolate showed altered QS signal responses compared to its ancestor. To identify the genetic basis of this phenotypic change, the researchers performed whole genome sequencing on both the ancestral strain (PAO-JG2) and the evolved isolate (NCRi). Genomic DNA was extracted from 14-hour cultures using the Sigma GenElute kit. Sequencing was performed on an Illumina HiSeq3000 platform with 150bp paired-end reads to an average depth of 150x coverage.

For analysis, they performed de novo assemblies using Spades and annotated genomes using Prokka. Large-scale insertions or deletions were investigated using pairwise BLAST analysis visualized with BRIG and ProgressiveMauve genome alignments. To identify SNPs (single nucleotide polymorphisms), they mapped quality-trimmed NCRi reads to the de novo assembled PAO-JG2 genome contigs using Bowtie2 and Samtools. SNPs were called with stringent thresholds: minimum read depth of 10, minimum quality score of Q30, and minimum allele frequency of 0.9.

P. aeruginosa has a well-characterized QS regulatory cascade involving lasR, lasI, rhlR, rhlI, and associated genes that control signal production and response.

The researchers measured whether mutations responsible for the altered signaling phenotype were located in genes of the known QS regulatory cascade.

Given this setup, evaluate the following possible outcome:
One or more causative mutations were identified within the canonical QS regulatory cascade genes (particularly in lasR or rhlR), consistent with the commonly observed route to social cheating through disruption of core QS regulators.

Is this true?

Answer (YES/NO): NO